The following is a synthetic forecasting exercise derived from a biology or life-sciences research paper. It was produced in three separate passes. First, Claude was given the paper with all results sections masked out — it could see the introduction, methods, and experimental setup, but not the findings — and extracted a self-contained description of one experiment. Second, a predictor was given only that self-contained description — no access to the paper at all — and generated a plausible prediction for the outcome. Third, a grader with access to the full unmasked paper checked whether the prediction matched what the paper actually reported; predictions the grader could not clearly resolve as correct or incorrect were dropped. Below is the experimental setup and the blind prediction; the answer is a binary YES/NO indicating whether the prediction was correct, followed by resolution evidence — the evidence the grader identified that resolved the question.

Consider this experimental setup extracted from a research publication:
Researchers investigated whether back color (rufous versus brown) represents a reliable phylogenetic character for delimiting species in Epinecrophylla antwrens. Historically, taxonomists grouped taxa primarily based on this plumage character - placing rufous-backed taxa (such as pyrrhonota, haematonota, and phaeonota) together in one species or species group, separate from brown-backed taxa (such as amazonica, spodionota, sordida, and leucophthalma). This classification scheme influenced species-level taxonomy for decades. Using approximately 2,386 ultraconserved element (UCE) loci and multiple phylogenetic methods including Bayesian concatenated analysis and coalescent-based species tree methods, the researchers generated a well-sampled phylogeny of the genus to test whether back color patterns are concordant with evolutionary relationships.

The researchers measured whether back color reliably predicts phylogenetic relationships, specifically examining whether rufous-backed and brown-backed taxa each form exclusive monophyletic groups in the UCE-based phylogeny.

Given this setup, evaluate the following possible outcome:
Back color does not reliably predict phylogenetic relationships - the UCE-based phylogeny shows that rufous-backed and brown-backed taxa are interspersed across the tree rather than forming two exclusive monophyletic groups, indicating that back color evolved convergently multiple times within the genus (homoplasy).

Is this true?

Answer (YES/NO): YES